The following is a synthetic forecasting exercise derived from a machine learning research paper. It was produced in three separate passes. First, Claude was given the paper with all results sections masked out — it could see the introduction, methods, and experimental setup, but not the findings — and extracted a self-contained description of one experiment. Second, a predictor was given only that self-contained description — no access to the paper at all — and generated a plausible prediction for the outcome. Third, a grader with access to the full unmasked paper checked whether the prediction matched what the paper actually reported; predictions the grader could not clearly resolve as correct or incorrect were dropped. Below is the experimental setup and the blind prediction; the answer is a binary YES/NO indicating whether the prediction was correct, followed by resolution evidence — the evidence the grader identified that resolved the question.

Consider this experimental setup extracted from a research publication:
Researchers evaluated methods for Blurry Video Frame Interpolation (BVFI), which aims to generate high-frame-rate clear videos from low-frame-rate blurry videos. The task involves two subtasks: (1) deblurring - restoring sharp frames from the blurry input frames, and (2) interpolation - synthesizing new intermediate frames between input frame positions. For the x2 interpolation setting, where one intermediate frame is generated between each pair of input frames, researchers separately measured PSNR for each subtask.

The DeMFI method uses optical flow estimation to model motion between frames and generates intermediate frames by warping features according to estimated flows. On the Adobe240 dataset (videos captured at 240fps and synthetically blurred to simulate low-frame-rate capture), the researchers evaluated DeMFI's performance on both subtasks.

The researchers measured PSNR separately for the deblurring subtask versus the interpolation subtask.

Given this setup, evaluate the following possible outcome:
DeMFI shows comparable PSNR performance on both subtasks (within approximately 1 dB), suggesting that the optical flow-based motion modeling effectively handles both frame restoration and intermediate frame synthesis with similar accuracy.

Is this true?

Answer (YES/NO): YES